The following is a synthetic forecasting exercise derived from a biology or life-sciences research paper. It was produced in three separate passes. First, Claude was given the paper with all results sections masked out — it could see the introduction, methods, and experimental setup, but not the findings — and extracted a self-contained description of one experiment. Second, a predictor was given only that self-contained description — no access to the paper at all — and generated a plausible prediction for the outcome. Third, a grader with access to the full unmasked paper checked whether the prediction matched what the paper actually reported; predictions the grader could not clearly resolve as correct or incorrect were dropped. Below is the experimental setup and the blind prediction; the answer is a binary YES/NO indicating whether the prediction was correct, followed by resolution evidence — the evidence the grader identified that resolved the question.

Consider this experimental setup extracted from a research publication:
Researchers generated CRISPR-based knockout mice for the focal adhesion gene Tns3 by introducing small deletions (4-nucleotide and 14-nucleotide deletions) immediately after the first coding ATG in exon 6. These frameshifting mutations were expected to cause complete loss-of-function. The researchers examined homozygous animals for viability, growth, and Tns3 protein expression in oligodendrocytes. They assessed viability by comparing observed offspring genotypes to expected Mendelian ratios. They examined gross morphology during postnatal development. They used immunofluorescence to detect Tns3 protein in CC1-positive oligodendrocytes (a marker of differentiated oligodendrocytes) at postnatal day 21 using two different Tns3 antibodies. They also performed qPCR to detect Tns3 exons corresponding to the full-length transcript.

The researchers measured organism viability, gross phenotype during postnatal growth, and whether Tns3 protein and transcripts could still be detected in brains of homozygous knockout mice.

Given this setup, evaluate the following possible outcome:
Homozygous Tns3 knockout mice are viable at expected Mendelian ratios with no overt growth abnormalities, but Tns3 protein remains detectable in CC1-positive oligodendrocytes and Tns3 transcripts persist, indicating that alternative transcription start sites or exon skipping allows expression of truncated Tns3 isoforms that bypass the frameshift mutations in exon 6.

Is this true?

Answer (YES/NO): NO